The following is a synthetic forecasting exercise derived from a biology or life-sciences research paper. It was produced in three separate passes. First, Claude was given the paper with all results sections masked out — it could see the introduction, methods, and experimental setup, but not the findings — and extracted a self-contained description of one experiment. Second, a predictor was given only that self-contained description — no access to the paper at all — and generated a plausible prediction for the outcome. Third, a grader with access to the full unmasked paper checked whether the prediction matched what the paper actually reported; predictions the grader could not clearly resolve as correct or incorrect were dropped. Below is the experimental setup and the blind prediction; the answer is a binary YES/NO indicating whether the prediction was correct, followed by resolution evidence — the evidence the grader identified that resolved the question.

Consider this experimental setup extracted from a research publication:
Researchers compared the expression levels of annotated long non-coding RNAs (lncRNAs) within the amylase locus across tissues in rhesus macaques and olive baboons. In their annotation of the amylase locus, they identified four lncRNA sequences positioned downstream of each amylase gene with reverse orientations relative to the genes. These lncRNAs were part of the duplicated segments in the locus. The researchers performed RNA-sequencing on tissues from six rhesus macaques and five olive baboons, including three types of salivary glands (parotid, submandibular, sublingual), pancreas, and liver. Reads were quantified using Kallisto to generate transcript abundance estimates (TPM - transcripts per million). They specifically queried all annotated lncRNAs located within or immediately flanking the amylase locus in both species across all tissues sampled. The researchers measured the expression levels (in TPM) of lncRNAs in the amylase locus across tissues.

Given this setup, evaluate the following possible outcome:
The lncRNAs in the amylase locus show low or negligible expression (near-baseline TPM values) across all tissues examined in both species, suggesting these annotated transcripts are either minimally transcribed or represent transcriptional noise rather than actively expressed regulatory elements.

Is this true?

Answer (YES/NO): YES